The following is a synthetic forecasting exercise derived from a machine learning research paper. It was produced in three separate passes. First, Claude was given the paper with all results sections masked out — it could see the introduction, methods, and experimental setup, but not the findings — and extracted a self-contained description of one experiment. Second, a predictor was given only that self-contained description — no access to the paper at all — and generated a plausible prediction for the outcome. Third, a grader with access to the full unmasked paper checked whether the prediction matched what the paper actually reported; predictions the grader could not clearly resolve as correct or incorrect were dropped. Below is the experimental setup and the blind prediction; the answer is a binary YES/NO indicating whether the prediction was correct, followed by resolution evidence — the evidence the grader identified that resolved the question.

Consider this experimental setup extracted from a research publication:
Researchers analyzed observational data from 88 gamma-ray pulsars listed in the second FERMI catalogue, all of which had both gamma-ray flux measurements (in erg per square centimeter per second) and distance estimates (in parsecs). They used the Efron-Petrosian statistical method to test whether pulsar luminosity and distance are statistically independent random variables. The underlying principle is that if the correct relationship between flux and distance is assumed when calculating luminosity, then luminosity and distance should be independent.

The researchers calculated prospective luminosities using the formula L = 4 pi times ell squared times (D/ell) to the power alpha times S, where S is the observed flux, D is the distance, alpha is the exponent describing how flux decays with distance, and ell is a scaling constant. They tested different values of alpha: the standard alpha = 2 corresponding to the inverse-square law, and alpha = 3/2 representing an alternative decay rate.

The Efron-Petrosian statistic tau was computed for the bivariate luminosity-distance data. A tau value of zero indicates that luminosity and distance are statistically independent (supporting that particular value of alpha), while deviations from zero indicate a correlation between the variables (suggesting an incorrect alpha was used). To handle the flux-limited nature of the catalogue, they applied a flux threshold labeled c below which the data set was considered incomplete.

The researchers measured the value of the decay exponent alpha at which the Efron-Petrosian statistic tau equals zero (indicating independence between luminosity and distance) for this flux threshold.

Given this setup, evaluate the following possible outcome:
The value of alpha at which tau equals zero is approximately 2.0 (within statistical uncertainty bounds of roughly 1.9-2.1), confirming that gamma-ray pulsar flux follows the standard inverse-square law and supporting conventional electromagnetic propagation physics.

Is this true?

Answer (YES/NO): NO